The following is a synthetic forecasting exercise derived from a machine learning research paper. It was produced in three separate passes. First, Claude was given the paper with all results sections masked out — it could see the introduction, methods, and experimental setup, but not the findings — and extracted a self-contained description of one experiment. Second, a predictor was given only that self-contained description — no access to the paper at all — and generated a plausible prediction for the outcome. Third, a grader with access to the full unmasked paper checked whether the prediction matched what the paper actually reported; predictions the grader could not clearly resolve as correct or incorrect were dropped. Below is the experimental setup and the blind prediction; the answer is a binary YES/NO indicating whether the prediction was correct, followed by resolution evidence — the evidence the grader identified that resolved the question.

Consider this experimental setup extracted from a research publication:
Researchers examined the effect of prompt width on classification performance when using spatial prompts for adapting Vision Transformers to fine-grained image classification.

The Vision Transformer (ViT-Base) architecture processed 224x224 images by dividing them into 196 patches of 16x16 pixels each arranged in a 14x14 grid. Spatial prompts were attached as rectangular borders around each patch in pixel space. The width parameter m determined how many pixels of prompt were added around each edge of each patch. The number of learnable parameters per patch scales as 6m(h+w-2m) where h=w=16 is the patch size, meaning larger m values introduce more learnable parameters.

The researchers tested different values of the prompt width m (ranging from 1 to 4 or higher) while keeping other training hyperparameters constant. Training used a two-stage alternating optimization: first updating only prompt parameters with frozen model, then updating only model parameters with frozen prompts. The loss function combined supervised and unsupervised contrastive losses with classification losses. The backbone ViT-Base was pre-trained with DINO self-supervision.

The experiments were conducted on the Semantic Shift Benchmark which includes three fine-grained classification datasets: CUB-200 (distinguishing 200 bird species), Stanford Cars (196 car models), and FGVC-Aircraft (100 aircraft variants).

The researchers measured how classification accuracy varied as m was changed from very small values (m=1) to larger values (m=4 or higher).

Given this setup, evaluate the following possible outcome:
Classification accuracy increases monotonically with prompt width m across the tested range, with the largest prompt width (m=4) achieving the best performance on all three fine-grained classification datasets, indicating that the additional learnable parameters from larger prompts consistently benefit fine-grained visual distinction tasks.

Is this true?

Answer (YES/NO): NO